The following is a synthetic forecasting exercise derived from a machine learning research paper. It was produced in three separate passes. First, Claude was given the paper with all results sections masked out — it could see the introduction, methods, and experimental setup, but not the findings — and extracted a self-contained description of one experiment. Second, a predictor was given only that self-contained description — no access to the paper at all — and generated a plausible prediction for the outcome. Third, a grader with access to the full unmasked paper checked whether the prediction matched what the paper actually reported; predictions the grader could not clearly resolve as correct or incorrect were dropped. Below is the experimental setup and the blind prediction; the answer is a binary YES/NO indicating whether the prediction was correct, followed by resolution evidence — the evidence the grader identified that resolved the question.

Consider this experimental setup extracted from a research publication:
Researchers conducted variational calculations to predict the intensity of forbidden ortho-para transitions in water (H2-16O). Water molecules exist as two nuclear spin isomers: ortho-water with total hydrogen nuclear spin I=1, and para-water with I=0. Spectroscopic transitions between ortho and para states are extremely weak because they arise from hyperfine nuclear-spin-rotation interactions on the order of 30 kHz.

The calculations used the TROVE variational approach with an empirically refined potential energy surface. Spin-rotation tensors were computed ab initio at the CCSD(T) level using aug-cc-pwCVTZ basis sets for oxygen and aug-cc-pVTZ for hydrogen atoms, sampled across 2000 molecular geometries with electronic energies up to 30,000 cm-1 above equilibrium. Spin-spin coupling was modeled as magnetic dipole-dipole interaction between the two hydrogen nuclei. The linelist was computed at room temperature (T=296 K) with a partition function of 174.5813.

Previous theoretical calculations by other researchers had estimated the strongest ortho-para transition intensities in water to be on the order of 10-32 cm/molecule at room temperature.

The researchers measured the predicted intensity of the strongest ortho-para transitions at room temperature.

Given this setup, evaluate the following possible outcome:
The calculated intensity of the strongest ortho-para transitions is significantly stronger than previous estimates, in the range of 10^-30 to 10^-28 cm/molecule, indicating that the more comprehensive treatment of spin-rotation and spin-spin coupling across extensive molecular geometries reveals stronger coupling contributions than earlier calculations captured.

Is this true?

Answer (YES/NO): NO